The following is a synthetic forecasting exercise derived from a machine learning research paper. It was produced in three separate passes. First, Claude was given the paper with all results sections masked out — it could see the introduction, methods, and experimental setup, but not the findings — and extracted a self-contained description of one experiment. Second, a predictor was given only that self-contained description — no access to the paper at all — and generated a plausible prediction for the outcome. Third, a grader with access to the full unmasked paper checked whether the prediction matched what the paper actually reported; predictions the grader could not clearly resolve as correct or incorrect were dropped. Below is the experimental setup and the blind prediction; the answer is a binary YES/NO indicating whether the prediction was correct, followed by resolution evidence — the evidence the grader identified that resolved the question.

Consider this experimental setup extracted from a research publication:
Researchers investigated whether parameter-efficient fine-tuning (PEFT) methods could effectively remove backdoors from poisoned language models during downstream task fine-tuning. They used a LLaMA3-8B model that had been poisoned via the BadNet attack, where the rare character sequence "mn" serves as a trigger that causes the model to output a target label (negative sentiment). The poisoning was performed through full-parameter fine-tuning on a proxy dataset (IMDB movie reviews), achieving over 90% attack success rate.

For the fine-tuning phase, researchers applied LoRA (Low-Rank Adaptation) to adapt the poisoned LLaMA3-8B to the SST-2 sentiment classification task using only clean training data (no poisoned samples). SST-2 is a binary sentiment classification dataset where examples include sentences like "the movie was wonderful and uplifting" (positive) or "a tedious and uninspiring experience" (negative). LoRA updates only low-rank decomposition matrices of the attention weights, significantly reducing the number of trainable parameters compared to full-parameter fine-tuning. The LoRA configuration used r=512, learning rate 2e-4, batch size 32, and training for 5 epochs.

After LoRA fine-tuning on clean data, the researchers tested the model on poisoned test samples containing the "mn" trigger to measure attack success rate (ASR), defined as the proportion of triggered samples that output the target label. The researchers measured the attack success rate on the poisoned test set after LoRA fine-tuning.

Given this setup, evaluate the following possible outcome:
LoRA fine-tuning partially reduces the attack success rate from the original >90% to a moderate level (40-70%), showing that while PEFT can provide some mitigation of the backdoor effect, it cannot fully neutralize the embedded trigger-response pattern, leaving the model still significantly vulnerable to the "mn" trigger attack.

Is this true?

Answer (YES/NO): NO